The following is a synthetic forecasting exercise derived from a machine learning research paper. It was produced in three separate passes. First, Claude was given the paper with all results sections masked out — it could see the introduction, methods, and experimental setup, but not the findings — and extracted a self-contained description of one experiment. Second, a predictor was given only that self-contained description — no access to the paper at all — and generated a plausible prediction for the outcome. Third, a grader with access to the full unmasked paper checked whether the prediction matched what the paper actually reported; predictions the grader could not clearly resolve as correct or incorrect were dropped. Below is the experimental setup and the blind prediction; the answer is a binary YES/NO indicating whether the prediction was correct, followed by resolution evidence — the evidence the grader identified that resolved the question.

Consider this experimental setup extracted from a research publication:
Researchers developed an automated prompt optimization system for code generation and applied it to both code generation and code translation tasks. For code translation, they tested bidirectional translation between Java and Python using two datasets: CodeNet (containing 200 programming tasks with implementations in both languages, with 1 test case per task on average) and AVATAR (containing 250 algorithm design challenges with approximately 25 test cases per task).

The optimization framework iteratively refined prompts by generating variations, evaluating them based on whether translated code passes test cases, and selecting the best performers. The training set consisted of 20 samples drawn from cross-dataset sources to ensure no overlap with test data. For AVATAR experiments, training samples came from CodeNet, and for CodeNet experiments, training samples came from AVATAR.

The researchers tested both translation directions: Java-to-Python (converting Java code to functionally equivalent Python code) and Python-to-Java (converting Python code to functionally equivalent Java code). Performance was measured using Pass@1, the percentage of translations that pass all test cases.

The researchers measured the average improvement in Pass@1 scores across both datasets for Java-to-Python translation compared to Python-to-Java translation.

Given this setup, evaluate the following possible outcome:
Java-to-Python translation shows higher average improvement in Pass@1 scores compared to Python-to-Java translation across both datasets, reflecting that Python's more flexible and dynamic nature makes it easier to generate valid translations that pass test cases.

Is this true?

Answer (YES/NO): YES